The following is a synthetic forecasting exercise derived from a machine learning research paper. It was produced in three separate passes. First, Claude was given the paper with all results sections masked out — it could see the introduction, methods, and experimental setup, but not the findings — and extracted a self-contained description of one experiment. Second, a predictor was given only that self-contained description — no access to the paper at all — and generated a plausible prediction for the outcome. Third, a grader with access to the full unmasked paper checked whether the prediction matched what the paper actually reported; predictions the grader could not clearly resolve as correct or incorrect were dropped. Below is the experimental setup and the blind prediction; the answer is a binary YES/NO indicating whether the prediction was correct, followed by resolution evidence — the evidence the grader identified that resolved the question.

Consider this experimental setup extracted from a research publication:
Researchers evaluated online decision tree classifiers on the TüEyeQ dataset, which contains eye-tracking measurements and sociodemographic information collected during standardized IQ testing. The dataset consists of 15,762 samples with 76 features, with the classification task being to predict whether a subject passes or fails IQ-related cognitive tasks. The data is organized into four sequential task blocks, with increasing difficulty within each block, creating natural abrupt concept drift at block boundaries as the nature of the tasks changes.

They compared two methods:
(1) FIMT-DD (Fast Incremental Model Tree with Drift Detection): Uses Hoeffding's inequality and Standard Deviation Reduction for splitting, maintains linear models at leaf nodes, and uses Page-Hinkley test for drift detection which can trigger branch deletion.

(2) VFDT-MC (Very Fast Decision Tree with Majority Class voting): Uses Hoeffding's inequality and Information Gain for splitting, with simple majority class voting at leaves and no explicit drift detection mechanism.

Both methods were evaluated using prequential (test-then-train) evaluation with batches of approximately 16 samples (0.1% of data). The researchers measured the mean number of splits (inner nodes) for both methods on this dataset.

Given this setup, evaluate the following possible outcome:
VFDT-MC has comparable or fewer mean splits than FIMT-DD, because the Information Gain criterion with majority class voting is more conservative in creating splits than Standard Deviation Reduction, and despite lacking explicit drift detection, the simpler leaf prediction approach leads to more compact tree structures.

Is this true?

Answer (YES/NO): NO